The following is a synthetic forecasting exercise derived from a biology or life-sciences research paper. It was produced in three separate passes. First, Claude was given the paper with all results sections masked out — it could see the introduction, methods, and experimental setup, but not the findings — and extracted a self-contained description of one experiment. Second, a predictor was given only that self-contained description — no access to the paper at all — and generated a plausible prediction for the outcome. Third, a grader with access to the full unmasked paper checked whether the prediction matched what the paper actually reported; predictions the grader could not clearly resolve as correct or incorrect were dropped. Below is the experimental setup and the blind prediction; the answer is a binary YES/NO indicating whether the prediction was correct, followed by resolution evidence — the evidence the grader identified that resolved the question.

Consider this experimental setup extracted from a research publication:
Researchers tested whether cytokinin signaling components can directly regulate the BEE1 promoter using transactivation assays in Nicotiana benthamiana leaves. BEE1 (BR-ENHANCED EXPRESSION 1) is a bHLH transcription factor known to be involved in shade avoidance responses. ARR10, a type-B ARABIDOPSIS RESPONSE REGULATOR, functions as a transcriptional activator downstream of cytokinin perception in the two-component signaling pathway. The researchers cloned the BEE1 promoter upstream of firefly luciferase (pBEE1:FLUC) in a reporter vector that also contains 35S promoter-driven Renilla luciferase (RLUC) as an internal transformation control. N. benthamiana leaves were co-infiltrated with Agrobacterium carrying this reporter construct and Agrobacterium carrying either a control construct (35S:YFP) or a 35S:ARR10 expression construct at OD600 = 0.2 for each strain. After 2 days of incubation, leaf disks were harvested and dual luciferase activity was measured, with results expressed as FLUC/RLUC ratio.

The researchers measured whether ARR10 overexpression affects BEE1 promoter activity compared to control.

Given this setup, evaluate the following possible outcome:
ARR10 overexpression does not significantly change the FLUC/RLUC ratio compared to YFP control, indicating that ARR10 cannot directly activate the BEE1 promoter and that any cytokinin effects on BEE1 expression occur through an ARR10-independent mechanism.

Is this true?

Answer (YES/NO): NO